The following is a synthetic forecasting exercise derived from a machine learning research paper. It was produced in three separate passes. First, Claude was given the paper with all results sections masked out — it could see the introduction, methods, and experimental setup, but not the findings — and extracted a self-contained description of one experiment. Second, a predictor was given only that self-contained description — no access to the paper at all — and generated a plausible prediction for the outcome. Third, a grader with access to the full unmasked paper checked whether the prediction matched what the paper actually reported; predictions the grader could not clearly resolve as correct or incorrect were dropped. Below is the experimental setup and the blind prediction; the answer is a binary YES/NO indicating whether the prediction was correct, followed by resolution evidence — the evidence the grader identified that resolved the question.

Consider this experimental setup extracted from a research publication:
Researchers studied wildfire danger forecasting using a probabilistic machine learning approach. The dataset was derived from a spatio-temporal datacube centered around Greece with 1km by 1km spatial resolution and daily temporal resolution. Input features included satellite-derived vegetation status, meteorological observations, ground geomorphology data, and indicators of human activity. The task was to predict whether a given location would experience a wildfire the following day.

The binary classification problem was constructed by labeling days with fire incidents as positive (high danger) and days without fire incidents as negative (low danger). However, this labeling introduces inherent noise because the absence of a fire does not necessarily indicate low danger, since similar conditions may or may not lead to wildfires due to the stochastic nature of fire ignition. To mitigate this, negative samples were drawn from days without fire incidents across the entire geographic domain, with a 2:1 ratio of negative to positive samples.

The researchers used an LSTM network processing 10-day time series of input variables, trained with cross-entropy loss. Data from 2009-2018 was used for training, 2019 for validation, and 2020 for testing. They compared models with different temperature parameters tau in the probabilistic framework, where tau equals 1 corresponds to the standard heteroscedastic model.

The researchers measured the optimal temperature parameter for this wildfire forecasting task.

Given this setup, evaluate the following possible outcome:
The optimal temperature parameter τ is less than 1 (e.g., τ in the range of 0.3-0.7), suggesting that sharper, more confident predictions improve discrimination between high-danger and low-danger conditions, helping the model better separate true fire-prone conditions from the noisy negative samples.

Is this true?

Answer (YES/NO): NO